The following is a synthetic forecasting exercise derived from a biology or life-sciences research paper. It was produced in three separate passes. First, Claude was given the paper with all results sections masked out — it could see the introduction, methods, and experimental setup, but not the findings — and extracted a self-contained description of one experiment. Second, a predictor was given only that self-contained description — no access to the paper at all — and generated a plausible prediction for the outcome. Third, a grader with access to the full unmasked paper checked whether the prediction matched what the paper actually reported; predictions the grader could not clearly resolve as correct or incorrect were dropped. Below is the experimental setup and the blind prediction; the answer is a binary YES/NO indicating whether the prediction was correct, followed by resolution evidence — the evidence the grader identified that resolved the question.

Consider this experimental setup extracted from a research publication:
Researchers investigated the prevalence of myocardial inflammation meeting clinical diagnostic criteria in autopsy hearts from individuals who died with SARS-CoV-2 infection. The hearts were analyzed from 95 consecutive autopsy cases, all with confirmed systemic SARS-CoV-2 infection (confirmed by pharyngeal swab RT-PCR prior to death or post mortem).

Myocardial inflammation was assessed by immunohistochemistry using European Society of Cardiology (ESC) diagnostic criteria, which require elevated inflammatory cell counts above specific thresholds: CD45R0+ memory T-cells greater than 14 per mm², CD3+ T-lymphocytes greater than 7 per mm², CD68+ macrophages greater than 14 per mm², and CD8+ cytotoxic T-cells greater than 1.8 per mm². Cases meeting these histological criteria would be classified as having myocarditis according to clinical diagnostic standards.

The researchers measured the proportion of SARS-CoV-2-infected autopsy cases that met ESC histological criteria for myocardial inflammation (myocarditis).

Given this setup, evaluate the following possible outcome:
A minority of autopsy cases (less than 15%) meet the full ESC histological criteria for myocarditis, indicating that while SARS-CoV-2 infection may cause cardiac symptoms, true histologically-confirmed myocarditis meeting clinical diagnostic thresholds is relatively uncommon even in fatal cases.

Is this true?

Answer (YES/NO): YES